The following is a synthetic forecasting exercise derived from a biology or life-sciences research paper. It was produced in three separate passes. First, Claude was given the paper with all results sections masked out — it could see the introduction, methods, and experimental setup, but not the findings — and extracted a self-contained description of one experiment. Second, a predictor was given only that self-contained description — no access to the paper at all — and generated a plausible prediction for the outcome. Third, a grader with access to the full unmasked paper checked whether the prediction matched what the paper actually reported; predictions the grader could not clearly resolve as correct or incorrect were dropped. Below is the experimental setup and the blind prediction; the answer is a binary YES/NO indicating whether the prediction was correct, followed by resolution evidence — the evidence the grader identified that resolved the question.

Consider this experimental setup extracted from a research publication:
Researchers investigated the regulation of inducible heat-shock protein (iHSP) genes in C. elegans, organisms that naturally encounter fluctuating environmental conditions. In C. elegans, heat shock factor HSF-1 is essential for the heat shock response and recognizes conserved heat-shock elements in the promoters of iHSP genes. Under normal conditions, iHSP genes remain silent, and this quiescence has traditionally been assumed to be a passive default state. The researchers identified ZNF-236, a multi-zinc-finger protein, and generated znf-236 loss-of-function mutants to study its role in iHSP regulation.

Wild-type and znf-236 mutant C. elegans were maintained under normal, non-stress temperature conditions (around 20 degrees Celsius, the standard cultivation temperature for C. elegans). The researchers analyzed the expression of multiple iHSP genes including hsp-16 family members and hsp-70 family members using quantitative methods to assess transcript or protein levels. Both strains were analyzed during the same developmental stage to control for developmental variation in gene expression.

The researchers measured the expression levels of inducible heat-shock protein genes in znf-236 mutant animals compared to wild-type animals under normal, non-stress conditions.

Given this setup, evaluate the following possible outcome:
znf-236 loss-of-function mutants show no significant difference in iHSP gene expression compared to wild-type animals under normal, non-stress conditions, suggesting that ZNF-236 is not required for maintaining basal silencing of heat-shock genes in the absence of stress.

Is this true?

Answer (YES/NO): NO